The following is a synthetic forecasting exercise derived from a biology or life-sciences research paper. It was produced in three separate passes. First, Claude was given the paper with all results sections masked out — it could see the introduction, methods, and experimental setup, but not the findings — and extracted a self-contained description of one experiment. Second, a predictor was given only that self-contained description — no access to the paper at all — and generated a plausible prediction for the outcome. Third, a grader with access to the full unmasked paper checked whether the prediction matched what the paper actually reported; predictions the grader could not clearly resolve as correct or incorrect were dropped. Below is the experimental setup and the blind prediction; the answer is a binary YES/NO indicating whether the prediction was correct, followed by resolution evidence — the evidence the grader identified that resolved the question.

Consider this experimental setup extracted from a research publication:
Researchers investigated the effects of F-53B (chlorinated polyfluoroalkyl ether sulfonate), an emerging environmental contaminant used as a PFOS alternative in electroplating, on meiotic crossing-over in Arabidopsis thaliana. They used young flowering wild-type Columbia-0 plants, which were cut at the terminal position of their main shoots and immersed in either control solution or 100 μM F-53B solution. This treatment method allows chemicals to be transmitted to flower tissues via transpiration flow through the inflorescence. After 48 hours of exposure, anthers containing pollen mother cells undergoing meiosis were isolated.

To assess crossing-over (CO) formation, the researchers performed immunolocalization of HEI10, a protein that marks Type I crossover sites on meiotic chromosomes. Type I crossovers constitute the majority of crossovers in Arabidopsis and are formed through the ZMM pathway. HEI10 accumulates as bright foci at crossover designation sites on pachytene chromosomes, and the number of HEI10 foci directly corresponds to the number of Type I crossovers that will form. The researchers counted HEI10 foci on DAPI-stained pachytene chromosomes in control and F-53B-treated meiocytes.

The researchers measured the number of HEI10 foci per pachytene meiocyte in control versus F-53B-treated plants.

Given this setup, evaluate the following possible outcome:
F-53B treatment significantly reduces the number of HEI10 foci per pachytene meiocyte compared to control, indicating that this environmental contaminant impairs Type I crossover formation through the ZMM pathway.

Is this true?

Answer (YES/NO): YES